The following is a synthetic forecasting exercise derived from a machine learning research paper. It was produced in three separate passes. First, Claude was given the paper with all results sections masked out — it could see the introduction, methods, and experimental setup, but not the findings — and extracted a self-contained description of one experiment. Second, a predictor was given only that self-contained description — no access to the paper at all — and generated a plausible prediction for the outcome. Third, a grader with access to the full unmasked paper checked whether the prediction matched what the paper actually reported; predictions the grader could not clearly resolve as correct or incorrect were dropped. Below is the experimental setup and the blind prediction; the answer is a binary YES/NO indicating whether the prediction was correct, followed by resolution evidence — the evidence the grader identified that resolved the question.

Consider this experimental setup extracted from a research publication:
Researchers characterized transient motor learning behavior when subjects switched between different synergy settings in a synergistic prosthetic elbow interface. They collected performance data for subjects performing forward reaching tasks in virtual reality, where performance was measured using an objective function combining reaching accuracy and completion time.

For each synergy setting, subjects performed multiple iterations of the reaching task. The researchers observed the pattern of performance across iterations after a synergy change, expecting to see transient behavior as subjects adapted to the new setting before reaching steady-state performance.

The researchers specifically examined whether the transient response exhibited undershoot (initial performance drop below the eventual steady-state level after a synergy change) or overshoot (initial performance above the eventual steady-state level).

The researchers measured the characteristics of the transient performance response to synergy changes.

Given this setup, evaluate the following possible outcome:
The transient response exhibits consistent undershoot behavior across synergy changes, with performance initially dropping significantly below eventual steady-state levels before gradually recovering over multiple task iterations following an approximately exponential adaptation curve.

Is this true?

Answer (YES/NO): YES